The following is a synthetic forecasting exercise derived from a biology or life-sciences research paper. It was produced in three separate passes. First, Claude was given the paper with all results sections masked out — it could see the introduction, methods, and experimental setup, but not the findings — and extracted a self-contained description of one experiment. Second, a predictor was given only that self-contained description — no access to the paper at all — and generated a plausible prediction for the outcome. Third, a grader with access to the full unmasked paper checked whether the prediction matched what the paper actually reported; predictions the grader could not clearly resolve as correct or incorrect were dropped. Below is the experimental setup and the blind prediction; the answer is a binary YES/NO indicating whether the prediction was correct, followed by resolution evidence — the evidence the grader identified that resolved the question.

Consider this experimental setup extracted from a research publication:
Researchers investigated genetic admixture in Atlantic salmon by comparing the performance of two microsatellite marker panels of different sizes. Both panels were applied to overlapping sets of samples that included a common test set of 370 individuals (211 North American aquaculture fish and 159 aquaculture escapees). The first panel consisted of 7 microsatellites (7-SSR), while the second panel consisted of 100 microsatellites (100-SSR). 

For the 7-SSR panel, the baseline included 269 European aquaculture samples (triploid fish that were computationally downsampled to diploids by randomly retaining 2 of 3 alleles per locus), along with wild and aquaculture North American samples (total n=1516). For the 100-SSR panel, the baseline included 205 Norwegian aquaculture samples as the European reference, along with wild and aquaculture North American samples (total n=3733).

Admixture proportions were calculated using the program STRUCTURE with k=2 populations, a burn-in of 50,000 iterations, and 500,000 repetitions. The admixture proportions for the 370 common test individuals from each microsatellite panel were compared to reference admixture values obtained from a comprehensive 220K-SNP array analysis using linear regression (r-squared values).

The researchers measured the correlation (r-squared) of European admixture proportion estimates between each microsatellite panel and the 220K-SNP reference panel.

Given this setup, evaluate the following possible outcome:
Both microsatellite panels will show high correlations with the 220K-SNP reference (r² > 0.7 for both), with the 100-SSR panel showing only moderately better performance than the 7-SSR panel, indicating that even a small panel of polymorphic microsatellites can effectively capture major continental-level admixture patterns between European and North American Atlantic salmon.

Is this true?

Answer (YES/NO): NO